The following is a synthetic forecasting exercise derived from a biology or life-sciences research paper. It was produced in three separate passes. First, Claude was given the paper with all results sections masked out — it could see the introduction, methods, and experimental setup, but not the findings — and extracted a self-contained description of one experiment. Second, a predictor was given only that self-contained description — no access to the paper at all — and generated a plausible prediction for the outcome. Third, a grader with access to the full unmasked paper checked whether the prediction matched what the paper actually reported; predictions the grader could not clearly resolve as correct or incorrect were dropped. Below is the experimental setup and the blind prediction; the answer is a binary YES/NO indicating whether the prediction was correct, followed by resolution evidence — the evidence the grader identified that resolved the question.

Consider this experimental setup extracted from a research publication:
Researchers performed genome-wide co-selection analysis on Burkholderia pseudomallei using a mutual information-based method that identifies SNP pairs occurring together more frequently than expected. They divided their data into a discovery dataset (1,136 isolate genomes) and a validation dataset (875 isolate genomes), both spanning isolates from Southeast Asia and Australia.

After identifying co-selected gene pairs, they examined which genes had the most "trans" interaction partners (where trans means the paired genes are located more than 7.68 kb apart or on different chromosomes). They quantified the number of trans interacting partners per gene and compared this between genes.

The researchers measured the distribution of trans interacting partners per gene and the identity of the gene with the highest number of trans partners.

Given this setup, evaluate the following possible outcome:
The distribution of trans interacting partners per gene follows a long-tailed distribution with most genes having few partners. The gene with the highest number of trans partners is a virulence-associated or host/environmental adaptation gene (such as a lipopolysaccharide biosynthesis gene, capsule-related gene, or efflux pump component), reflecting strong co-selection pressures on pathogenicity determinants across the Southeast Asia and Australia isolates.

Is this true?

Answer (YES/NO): NO